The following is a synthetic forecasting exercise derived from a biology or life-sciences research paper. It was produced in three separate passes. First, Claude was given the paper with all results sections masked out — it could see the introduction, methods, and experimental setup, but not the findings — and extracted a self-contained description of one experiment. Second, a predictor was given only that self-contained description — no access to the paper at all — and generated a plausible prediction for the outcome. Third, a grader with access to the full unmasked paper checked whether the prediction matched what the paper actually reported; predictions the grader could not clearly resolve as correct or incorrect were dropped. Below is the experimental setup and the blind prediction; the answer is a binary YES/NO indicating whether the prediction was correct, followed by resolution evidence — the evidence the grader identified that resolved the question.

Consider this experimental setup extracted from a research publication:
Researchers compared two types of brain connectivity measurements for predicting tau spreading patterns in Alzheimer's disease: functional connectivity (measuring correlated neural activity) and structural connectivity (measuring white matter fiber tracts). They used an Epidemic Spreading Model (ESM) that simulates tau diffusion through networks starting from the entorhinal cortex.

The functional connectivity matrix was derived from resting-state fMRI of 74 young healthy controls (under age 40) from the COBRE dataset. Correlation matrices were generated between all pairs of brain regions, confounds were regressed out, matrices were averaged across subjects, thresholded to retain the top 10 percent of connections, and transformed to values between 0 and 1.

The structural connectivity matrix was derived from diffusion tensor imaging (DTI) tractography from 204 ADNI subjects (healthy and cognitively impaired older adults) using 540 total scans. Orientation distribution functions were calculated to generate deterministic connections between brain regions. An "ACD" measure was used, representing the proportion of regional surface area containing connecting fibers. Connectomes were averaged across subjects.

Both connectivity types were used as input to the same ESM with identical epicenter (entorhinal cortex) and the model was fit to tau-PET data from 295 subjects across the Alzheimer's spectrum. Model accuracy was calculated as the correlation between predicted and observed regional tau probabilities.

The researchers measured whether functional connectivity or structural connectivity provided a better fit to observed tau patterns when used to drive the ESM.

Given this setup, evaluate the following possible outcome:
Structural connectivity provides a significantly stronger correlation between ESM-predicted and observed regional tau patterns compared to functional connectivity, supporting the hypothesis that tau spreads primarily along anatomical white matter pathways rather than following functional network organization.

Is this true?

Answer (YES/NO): NO